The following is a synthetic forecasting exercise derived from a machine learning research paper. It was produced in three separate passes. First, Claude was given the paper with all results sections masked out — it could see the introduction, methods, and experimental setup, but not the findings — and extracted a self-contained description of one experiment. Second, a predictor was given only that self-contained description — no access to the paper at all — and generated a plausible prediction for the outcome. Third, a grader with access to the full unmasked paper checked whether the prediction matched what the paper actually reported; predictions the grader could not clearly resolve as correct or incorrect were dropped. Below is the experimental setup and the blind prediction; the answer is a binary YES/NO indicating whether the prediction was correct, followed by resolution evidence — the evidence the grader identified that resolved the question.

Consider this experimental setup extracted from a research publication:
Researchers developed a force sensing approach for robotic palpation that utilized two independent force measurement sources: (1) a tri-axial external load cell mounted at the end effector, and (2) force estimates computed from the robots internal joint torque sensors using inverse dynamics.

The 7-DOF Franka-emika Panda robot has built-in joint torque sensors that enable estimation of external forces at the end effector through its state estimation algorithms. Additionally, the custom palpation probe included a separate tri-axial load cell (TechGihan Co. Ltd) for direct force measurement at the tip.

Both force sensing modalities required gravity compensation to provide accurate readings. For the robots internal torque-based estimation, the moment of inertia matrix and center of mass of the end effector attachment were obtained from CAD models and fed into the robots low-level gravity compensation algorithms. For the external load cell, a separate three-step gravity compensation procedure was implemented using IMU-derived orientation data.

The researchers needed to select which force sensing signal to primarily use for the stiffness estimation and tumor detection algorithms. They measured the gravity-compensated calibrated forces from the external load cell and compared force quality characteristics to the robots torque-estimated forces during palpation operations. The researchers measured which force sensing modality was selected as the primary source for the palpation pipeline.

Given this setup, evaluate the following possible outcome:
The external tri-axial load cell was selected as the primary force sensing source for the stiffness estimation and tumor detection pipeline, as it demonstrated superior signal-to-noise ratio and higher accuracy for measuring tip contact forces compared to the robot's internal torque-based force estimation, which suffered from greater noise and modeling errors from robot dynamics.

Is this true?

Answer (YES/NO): NO